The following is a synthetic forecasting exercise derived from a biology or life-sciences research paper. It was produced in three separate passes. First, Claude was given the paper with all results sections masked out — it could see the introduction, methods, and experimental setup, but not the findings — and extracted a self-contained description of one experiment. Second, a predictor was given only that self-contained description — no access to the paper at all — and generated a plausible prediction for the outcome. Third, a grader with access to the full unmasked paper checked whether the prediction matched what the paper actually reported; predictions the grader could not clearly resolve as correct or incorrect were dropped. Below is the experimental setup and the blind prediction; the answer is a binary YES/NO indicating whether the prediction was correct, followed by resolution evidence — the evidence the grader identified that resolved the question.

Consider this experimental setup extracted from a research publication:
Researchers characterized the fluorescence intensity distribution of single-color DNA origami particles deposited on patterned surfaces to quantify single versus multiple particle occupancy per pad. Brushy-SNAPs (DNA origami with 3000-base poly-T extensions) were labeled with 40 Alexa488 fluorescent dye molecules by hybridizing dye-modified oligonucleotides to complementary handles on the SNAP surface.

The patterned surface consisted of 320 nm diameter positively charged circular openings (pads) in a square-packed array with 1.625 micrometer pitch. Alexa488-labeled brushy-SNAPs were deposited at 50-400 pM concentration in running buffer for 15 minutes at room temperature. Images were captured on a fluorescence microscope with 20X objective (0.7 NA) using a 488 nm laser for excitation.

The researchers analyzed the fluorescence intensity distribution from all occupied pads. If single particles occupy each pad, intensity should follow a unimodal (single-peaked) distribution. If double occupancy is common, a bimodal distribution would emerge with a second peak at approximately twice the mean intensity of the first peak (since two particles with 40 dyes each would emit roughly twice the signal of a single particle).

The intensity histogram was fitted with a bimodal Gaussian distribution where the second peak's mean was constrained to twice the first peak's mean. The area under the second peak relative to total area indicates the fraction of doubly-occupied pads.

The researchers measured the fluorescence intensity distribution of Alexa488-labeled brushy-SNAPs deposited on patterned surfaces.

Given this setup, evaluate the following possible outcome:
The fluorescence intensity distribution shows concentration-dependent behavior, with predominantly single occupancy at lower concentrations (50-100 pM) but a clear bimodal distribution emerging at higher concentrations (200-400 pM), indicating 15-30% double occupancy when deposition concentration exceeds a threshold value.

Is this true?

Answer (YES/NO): NO